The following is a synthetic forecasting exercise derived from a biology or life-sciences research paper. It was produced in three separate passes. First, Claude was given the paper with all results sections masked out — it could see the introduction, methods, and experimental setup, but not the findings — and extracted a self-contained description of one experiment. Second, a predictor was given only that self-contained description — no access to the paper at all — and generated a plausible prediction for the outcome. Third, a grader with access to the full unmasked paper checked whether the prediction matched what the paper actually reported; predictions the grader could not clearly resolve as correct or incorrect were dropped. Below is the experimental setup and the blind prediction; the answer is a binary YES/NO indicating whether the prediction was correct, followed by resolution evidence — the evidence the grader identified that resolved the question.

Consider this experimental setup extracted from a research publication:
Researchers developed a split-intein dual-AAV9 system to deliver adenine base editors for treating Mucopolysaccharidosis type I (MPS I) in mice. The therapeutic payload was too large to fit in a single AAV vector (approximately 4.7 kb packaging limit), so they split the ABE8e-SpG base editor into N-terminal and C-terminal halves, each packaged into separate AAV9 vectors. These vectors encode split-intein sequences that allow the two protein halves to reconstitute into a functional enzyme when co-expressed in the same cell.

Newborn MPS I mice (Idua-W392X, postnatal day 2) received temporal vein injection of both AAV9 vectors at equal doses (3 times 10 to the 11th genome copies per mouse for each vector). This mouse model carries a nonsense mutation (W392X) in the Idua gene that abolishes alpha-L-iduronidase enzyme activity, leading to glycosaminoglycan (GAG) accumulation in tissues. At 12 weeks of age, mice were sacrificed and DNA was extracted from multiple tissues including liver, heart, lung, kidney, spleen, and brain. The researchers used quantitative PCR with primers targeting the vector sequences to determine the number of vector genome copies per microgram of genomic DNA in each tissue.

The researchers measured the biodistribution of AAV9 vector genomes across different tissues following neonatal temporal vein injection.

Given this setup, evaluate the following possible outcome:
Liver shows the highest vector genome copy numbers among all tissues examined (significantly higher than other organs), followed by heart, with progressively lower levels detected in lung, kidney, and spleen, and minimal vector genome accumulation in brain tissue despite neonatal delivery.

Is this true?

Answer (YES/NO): NO